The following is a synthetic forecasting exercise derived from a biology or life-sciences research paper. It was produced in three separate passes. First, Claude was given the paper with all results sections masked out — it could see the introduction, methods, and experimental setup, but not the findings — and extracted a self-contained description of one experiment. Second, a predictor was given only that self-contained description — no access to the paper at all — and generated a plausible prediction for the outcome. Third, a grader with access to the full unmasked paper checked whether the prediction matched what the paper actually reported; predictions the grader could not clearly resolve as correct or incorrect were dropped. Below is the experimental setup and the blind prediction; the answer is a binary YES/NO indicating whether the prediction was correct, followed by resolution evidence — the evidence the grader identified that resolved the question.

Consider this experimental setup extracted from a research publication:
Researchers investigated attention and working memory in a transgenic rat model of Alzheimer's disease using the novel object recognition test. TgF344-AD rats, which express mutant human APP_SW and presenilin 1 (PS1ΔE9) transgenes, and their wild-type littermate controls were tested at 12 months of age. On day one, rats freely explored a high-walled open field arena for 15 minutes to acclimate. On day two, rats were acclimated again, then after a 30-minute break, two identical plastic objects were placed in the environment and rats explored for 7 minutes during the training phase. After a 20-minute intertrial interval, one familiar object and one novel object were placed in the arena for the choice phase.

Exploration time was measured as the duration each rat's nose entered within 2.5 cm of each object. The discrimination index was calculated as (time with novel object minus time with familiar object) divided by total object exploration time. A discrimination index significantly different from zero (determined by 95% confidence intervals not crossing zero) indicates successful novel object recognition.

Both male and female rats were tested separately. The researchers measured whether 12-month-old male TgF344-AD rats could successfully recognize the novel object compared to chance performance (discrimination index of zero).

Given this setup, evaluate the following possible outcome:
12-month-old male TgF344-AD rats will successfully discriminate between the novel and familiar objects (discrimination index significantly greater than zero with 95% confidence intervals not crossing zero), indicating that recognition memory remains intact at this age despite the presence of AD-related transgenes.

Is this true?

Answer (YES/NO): YES